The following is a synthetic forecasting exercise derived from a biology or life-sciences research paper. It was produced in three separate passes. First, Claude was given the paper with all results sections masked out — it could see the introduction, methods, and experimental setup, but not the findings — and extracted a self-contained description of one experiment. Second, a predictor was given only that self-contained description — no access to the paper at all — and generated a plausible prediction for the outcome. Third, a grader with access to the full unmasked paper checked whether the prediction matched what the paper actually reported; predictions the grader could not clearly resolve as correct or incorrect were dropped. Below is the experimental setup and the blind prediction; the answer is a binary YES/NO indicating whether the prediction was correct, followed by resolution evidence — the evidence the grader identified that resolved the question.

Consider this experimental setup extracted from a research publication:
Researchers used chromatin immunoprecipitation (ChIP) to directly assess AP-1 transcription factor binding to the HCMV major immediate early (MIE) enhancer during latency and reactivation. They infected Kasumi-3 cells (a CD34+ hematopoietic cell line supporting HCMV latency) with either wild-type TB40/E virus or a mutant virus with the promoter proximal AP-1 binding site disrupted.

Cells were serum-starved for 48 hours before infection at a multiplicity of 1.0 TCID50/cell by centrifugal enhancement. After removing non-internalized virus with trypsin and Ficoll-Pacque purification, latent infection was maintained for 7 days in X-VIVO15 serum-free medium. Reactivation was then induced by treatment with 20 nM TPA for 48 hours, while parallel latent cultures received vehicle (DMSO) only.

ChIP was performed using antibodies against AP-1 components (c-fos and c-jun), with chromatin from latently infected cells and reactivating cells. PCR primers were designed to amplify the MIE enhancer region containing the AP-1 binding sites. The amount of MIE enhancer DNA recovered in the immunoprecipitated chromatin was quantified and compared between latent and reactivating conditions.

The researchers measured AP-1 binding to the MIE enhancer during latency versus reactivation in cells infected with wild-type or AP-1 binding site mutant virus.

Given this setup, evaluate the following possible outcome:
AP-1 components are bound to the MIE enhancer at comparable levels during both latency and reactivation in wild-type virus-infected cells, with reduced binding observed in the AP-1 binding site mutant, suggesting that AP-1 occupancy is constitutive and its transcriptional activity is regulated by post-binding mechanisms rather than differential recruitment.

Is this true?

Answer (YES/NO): NO